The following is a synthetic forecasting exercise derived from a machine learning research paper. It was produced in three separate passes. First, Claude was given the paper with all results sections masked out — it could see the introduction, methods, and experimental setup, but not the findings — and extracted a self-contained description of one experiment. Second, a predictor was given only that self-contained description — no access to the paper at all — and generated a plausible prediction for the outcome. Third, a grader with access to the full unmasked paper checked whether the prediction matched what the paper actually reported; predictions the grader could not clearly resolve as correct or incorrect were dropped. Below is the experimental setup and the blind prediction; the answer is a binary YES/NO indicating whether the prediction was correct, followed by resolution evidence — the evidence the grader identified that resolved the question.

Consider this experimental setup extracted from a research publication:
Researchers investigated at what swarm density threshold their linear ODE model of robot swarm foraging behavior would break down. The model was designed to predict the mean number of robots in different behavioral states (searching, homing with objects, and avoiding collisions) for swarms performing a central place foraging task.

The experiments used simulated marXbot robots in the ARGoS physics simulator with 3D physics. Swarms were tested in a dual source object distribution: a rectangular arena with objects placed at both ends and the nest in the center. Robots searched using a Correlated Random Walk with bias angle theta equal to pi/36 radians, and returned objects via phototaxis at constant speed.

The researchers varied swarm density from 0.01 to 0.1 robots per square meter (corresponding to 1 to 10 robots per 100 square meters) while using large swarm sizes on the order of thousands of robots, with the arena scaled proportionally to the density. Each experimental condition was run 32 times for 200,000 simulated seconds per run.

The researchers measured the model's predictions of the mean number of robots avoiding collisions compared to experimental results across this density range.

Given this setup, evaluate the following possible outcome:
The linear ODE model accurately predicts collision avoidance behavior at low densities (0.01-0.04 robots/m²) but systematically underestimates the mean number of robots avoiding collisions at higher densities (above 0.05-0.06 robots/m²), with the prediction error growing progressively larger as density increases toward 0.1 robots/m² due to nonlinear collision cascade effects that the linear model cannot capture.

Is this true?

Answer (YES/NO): NO